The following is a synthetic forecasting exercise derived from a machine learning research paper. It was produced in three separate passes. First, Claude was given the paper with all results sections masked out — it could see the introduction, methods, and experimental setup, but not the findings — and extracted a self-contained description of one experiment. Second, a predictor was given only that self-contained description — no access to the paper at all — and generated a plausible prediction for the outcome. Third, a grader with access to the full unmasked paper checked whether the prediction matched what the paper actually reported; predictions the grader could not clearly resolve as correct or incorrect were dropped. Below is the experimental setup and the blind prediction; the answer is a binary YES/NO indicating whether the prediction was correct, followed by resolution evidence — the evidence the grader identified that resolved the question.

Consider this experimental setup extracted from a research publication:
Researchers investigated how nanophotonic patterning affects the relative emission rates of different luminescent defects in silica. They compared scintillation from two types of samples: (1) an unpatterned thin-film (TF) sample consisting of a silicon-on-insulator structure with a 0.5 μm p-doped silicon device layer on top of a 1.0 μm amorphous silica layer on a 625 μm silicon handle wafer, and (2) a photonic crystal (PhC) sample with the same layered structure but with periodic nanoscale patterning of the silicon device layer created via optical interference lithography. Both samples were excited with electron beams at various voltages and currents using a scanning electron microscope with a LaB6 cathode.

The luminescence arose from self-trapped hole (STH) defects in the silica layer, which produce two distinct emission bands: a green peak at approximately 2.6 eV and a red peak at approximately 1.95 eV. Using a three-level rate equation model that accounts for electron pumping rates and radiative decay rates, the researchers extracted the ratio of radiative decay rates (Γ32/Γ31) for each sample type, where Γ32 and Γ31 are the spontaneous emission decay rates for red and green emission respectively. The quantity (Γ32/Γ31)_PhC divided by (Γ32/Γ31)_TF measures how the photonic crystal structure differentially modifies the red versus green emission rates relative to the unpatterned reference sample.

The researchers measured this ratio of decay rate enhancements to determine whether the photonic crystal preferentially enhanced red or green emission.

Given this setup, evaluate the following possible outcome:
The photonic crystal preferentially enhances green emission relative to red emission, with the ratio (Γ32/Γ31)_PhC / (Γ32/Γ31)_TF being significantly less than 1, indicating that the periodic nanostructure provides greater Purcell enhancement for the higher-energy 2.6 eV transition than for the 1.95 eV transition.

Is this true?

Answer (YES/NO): NO